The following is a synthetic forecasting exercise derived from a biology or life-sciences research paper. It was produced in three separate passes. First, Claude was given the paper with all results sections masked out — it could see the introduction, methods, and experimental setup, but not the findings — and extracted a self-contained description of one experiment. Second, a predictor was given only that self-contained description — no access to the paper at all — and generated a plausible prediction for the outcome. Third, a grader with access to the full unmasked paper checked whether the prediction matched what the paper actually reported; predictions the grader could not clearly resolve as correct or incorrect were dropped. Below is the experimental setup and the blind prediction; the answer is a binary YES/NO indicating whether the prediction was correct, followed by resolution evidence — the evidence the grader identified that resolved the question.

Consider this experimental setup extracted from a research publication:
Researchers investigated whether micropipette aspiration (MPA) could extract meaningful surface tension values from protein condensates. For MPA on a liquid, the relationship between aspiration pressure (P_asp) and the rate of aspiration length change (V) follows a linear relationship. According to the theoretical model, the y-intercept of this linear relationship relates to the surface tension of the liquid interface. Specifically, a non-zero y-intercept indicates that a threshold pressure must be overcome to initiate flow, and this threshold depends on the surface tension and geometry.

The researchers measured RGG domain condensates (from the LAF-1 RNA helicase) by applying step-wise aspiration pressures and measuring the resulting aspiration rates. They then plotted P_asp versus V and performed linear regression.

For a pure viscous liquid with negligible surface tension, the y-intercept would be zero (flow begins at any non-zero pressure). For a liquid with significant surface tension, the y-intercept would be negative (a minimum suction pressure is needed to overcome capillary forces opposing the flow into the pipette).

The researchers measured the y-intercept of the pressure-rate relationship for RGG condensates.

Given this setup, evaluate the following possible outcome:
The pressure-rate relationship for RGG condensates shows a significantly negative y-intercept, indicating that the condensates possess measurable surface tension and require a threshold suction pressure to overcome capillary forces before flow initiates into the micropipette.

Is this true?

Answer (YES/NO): NO